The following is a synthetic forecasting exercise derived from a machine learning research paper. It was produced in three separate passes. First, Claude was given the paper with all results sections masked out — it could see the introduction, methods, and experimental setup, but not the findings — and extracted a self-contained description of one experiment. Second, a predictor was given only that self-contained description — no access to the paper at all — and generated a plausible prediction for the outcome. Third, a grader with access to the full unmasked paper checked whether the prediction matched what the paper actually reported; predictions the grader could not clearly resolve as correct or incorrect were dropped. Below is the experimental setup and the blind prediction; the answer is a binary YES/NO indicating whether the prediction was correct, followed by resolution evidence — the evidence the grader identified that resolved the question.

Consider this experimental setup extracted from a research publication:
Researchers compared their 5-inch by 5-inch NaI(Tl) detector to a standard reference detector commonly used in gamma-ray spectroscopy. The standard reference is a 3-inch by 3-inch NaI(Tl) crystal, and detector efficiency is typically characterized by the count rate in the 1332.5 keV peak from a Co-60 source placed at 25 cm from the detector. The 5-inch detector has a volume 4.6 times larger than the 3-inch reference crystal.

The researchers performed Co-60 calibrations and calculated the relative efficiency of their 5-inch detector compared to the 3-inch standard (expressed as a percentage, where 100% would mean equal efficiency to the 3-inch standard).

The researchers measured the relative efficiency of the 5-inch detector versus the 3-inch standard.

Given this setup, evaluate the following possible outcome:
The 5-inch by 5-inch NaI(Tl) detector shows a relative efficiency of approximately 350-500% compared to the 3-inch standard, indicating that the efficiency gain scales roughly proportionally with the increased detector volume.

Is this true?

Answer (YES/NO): YES